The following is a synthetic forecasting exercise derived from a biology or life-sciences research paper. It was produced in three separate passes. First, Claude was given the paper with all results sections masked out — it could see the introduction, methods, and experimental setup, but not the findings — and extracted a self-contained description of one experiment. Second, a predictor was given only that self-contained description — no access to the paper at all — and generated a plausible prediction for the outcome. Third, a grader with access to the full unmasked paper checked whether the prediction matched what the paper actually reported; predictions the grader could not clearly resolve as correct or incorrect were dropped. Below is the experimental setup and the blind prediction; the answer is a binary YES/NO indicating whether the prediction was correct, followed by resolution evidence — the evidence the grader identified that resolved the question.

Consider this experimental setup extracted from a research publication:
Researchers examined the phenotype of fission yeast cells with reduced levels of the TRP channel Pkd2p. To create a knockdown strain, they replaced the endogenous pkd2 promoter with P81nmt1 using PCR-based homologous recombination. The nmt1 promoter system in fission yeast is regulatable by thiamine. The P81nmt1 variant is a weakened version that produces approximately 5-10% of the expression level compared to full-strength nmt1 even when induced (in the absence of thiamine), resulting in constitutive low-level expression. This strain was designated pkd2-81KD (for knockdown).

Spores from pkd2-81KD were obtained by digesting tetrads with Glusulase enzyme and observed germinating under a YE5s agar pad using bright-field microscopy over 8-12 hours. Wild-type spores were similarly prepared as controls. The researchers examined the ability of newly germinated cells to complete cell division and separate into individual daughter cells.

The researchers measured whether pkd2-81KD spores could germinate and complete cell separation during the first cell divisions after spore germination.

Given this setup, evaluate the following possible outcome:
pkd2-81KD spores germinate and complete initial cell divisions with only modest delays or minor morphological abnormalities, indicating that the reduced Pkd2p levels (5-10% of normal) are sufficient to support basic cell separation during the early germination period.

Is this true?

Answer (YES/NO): NO